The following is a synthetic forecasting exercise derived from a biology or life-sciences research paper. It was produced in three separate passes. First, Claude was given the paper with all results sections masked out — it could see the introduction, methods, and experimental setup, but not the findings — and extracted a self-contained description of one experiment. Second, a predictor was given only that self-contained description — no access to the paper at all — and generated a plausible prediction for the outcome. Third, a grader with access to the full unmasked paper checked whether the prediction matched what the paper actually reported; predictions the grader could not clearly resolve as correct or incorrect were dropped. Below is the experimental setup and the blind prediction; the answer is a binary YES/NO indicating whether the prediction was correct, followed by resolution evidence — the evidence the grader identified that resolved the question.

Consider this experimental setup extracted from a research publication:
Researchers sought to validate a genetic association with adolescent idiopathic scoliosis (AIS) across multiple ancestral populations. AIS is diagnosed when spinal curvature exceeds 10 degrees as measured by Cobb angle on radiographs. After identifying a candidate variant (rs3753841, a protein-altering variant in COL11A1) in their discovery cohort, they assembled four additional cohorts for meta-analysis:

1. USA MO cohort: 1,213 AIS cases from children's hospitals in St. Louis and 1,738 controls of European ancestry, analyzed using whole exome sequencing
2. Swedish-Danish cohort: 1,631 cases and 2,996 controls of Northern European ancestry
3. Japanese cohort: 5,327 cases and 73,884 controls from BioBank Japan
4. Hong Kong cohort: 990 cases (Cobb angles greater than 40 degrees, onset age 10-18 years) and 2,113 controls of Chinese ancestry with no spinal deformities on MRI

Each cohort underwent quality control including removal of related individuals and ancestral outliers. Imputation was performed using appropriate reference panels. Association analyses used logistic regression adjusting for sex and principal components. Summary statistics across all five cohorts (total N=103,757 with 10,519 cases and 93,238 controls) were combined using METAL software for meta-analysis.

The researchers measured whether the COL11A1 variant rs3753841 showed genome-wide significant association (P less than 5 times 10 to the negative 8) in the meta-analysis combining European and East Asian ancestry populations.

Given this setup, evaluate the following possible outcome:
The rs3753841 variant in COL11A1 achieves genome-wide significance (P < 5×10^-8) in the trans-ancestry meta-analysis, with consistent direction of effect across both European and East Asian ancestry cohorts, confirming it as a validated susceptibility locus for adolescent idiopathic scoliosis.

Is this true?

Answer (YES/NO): YES